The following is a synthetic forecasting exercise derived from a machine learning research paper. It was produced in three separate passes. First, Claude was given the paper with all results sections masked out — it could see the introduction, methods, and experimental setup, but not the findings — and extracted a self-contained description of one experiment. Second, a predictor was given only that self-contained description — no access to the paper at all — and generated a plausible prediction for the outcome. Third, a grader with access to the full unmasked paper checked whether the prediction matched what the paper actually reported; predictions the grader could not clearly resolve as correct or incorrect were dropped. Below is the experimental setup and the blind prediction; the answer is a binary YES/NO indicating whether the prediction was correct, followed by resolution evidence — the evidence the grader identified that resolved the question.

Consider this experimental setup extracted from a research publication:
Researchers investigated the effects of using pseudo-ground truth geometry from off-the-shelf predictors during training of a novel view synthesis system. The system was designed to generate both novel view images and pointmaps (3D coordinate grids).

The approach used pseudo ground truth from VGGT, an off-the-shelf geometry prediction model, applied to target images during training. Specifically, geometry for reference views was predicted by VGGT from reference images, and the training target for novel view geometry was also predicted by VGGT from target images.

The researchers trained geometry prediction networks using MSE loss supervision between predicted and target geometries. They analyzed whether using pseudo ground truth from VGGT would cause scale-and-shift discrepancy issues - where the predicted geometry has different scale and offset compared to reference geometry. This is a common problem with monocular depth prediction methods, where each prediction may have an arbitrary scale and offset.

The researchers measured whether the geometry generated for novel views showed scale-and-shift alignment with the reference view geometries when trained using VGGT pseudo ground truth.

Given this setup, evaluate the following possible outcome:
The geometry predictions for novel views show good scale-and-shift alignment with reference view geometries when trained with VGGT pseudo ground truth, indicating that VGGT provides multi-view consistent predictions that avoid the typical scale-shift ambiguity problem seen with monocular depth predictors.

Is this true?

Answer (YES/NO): YES